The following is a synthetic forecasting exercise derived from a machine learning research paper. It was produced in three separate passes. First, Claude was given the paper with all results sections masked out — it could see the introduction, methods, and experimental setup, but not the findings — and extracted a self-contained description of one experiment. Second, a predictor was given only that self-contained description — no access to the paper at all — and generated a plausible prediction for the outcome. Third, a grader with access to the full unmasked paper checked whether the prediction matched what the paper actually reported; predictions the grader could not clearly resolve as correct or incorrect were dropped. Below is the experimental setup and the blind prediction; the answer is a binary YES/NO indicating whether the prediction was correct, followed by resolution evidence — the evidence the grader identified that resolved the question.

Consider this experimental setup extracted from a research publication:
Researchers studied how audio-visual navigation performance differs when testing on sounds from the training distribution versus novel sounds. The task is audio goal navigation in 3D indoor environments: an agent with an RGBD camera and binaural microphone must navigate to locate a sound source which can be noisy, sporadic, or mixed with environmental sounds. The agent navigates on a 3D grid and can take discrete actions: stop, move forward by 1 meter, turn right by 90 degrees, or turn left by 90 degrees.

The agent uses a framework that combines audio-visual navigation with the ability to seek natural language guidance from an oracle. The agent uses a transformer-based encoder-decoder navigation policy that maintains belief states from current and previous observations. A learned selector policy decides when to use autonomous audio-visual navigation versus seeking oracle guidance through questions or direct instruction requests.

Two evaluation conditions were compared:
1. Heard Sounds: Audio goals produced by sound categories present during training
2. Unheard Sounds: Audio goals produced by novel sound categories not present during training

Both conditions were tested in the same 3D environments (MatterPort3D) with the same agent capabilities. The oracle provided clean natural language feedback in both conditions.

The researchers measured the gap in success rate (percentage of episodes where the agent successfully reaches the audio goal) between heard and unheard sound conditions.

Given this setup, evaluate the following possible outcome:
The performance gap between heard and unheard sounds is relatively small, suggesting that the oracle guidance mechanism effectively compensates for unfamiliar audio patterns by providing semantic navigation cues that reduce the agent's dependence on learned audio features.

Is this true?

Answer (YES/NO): NO